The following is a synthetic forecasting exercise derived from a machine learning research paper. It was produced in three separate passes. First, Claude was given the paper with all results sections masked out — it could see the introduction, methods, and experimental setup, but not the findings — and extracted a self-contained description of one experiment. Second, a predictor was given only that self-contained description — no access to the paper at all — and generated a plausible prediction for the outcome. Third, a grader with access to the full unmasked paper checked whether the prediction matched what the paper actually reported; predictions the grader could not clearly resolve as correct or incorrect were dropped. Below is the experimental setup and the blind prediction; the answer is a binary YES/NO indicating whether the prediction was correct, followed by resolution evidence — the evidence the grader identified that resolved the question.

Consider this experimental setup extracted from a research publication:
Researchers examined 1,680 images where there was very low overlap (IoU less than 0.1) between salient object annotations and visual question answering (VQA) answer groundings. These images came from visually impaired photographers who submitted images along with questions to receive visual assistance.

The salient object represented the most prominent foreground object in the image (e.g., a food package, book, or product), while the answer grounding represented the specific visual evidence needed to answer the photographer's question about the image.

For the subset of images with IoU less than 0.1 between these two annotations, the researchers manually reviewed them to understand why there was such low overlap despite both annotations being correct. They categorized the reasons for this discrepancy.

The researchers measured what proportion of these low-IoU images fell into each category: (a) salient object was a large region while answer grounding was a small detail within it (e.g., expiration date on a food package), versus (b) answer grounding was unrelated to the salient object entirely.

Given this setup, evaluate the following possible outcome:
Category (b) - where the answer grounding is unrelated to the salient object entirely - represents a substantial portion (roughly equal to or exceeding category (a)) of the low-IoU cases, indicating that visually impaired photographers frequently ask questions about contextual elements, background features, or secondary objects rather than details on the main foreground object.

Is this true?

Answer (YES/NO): NO